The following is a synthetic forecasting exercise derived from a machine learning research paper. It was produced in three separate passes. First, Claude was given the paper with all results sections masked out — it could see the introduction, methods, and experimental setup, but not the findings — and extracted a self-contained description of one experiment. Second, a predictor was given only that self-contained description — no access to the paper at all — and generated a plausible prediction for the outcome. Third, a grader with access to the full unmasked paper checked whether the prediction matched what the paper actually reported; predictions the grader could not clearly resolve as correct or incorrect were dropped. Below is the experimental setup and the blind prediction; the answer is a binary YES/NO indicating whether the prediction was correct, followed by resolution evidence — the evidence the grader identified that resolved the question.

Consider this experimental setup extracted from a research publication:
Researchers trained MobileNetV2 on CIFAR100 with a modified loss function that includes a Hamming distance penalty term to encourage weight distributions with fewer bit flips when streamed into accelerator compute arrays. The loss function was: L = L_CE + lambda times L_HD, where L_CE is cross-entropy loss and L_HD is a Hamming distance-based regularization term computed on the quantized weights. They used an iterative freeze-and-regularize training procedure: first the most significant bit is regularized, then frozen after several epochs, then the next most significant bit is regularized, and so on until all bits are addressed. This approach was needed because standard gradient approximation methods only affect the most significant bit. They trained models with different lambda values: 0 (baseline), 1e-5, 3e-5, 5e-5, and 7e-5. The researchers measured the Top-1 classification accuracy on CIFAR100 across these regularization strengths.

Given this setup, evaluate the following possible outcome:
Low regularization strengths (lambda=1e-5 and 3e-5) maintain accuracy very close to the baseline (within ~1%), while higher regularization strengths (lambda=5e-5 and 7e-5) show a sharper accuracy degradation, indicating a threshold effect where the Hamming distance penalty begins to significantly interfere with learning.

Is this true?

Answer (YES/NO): NO